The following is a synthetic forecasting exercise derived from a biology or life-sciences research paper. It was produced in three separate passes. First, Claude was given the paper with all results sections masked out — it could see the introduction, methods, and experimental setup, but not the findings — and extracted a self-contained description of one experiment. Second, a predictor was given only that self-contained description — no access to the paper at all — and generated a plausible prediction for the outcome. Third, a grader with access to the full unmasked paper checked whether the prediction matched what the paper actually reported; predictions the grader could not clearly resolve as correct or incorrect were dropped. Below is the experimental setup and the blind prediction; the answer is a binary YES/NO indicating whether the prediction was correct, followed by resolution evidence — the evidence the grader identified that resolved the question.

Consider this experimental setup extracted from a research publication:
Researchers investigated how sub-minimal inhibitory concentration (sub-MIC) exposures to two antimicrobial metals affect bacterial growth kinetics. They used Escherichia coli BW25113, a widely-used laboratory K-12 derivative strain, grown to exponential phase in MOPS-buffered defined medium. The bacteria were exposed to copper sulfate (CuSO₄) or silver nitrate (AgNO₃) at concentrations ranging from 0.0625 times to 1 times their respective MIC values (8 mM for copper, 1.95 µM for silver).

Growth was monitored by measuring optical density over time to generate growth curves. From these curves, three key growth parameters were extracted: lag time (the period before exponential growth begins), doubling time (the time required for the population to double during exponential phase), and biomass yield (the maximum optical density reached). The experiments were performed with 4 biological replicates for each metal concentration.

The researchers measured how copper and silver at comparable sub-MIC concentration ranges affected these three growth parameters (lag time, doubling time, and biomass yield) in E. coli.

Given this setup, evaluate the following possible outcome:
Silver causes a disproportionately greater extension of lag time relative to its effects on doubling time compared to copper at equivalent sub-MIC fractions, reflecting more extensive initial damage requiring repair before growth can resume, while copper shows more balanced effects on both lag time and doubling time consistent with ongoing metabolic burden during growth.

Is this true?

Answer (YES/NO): NO